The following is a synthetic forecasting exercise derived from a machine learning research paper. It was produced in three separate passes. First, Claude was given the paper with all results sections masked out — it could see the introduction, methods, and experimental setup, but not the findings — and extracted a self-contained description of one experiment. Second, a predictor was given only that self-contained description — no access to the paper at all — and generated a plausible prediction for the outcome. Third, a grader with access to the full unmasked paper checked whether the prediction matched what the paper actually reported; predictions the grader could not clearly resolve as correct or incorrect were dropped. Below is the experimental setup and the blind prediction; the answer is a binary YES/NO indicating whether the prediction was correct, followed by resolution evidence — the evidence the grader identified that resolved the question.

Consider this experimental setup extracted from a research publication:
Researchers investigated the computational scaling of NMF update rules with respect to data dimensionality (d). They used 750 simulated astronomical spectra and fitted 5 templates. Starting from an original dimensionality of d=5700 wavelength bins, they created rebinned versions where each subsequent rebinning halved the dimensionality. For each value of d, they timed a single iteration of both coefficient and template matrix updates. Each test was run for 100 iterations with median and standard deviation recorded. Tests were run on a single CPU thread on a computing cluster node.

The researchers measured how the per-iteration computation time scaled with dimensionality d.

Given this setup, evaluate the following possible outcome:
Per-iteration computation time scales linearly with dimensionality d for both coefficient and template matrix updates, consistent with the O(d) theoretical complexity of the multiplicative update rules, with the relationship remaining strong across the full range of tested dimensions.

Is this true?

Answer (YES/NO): YES